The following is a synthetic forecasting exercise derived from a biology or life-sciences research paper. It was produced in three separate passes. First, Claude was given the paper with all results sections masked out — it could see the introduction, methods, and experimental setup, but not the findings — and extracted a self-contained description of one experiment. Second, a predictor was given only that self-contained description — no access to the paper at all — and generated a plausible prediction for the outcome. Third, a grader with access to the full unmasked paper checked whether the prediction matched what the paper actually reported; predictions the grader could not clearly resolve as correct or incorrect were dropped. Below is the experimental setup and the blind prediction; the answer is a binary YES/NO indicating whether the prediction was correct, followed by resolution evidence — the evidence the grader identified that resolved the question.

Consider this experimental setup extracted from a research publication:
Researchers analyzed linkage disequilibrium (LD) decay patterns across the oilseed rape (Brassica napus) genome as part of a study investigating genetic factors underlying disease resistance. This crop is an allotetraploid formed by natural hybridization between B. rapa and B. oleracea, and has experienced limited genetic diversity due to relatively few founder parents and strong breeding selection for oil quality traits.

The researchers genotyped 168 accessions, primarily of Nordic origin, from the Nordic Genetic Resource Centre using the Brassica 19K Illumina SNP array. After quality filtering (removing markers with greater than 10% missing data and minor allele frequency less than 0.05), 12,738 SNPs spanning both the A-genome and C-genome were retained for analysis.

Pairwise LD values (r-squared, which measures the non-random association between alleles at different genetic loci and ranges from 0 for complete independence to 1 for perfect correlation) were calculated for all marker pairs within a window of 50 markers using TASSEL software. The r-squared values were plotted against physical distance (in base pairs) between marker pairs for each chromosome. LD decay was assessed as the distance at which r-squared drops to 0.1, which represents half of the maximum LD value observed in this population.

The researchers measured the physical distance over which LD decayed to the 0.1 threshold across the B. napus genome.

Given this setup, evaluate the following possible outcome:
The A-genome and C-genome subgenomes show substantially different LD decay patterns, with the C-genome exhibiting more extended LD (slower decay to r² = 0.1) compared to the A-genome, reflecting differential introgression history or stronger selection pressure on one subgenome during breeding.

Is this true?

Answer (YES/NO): YES